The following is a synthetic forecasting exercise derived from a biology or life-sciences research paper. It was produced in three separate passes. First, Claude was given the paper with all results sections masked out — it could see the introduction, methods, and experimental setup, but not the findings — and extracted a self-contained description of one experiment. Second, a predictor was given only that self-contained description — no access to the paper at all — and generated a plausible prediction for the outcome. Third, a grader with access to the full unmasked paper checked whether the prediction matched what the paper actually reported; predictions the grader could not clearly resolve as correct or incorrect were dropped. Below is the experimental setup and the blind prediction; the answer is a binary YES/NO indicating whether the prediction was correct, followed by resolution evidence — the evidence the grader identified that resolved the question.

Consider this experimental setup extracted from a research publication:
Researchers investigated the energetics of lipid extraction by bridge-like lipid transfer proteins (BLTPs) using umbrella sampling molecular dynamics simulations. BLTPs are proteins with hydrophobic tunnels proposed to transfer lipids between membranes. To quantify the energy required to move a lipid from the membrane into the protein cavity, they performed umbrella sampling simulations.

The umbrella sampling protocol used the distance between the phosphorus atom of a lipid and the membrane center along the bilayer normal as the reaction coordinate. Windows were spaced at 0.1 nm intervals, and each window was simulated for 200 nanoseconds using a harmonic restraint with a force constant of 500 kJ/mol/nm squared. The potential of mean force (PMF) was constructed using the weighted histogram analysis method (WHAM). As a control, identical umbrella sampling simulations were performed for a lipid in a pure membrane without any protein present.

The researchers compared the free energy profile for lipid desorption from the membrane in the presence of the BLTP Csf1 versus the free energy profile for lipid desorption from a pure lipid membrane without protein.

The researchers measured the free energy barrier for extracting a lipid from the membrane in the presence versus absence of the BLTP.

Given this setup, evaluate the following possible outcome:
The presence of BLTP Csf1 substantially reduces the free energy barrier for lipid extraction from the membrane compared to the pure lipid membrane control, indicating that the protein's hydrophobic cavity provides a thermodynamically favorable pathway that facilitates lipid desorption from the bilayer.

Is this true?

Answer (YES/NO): YES